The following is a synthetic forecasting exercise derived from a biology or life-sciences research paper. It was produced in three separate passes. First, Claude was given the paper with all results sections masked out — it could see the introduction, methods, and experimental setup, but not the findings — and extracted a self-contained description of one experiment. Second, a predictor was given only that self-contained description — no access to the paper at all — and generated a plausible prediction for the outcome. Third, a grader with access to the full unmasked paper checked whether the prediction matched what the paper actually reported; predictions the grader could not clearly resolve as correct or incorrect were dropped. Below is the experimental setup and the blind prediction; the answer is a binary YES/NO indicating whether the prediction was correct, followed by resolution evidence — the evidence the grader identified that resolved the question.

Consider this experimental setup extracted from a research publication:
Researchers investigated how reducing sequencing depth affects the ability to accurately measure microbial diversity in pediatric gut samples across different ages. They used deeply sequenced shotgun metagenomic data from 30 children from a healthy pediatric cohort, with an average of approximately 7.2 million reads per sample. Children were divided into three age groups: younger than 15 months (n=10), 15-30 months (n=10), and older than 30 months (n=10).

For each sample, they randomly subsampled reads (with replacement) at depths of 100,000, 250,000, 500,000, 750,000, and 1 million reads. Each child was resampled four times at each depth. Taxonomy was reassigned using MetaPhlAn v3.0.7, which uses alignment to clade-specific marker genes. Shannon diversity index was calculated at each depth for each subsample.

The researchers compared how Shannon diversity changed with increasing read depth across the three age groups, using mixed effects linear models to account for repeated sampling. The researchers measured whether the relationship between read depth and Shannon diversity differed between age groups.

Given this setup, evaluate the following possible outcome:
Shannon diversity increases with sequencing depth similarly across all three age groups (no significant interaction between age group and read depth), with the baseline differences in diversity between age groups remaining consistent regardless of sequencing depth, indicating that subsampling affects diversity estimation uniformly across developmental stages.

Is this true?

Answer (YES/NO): NO